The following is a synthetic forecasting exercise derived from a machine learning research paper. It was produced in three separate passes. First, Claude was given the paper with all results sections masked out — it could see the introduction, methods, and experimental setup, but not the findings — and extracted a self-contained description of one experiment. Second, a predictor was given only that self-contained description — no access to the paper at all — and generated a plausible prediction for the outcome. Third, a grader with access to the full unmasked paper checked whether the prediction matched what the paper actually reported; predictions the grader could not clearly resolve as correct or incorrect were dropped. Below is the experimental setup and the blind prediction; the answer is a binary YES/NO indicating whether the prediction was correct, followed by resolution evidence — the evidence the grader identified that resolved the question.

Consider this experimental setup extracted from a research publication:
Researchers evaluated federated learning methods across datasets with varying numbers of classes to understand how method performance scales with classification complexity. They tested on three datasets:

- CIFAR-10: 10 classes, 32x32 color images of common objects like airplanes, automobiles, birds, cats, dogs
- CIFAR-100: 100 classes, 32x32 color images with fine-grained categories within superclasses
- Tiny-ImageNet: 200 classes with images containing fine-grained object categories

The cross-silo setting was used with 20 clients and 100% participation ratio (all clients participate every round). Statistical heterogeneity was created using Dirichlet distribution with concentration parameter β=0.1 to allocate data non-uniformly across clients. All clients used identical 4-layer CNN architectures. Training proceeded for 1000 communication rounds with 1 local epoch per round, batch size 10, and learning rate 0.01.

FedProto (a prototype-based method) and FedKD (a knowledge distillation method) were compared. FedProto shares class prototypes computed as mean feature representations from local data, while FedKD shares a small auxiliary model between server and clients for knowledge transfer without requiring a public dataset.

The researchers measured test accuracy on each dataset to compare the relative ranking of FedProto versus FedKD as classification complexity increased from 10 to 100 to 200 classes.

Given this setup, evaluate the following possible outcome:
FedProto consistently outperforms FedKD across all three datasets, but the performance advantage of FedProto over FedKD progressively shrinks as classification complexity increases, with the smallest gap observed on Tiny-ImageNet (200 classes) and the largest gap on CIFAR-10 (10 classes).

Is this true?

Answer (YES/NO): NO